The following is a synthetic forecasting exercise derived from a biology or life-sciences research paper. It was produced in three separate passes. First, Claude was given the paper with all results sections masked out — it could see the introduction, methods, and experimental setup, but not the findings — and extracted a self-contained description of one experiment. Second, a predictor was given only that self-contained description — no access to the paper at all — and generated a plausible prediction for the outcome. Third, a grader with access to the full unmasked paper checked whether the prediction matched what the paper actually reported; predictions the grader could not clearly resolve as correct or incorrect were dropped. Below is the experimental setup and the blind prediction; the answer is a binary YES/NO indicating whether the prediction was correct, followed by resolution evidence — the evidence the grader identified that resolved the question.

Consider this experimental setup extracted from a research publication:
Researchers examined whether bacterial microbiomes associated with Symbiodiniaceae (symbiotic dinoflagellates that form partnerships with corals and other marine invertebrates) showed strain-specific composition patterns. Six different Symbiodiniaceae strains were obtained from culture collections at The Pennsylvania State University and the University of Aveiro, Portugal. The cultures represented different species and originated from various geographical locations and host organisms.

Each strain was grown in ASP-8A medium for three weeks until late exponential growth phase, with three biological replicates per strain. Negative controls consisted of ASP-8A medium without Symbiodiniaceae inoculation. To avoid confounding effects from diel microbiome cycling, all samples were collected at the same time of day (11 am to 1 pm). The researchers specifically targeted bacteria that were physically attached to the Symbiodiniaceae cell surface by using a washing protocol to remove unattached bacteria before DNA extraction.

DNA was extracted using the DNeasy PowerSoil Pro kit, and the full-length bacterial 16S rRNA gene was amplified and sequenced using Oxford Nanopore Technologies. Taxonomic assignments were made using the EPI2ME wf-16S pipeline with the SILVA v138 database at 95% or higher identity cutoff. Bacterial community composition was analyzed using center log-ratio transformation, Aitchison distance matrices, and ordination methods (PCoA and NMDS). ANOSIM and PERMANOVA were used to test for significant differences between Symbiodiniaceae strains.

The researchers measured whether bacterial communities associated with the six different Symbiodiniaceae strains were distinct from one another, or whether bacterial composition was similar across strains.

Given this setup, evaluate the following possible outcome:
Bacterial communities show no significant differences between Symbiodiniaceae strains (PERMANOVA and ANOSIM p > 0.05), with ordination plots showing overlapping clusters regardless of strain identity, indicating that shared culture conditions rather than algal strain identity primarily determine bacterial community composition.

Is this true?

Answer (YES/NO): NO